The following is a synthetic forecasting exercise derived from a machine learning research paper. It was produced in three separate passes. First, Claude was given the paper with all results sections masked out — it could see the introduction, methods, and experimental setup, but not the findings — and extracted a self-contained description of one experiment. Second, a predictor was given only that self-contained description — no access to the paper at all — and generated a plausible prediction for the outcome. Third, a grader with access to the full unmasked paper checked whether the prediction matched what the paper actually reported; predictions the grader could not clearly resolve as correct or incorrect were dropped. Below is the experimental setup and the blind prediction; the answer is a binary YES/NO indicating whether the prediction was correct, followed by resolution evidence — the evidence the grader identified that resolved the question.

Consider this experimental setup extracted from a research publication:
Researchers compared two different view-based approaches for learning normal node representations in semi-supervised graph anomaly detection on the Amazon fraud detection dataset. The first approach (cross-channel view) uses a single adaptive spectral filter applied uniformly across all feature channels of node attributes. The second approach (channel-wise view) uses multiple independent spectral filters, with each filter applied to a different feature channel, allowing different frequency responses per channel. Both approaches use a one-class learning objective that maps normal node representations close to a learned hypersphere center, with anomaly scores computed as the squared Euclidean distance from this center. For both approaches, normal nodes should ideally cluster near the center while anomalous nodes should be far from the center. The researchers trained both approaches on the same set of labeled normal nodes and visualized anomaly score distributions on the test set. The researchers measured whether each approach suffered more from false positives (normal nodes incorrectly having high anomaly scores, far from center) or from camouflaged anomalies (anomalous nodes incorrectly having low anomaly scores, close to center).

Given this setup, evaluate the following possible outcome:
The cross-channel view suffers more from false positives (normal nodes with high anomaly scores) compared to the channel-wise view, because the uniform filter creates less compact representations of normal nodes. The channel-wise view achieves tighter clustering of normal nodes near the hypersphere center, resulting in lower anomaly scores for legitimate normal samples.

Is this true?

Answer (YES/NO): NO